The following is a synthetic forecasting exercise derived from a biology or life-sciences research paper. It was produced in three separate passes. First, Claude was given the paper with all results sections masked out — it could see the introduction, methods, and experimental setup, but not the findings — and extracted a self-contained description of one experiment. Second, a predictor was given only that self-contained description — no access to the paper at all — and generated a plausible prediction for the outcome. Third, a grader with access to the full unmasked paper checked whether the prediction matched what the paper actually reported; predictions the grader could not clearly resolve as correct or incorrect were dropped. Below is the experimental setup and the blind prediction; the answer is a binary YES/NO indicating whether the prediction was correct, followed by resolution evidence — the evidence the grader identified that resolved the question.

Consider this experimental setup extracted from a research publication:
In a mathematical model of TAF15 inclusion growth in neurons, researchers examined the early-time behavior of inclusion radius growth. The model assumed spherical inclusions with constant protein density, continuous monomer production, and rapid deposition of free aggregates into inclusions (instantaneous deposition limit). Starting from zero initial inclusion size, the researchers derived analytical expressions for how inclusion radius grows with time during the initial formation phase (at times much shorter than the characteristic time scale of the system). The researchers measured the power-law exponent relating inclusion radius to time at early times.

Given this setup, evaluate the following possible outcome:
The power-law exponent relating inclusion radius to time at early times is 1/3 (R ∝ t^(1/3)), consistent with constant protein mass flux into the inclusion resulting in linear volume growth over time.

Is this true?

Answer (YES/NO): NO